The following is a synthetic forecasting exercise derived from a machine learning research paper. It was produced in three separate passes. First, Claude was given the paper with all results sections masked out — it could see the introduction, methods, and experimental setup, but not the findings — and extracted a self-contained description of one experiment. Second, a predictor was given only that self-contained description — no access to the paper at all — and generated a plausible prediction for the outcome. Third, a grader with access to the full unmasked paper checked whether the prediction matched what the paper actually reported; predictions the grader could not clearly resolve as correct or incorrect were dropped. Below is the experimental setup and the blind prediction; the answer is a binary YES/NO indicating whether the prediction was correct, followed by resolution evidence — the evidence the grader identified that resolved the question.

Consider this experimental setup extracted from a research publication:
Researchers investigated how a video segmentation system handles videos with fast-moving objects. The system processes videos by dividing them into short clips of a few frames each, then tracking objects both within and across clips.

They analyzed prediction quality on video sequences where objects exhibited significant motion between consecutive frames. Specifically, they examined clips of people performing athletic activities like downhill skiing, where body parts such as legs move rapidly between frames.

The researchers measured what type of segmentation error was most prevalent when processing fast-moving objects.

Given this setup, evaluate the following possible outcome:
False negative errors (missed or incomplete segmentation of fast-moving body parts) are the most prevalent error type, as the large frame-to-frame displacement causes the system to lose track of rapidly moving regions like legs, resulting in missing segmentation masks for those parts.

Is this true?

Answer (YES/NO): YES